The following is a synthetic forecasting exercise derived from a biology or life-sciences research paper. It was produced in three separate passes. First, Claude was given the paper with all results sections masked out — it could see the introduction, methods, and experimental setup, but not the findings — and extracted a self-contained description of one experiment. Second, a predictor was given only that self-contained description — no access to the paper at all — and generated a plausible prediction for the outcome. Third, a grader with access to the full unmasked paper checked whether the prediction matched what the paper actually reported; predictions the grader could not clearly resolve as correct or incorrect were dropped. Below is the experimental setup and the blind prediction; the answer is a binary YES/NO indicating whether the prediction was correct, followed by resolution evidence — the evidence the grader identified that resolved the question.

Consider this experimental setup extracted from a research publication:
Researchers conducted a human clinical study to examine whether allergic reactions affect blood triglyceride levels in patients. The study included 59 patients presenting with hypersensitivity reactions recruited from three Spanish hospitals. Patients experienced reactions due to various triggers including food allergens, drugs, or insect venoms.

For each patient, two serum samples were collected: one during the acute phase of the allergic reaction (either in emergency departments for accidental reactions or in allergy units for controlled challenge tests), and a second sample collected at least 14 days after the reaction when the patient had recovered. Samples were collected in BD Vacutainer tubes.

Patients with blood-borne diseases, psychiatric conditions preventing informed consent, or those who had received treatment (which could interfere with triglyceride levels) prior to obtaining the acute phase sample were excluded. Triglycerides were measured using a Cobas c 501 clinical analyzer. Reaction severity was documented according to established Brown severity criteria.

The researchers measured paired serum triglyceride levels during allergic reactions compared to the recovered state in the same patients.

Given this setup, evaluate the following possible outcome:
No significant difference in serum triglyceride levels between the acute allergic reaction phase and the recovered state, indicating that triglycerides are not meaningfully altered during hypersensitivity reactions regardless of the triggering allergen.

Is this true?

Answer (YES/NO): NO